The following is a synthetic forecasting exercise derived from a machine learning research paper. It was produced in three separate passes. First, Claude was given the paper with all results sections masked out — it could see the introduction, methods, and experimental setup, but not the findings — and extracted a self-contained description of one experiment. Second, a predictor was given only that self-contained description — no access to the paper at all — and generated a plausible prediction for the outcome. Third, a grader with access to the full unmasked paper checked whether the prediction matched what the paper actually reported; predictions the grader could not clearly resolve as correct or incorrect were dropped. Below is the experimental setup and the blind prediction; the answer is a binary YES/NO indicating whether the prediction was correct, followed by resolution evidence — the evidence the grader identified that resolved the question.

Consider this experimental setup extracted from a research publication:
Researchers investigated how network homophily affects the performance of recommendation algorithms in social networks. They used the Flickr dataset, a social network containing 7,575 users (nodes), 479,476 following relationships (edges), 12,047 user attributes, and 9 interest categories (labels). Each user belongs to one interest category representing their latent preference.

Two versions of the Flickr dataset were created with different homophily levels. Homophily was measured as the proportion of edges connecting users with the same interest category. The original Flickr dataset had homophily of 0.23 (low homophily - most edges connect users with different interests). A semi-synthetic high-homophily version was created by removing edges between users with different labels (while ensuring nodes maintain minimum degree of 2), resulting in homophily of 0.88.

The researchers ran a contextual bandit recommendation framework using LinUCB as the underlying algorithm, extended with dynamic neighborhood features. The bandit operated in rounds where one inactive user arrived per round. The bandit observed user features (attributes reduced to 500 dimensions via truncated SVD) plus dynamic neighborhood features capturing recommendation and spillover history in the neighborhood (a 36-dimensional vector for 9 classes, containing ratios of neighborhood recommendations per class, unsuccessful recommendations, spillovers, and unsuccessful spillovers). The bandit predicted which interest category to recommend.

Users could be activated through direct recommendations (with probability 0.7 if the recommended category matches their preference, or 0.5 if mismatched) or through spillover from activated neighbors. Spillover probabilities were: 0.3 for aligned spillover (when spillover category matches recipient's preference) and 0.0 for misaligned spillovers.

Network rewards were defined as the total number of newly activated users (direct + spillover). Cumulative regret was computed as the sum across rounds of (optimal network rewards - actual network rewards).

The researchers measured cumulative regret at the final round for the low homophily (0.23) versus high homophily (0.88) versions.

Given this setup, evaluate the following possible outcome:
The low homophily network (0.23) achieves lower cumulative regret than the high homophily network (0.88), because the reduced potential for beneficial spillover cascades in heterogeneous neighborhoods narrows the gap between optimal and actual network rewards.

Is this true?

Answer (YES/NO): NO